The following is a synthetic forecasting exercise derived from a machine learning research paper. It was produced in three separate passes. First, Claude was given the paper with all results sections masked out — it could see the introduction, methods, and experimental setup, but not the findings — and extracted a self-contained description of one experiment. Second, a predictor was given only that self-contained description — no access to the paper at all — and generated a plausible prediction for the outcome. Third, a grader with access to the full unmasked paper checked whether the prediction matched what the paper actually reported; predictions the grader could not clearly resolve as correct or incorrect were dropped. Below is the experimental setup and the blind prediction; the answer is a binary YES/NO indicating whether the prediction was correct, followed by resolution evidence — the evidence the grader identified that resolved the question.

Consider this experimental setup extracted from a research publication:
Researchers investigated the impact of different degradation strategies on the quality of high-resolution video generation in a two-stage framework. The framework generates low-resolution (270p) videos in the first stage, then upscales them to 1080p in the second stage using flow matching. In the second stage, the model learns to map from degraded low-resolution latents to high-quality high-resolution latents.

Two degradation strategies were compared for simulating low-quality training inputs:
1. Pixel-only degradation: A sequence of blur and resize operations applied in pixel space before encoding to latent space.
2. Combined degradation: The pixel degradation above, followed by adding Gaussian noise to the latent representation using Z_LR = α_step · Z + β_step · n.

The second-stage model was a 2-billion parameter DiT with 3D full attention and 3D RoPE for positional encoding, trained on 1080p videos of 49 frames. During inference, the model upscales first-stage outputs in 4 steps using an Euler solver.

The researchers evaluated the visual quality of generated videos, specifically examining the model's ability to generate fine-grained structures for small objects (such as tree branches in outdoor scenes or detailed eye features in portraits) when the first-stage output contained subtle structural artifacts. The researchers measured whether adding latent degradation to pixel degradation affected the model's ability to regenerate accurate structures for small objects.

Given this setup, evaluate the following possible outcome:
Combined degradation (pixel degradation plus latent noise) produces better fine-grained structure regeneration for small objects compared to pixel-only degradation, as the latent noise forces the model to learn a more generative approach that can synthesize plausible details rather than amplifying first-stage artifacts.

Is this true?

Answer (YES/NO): YES